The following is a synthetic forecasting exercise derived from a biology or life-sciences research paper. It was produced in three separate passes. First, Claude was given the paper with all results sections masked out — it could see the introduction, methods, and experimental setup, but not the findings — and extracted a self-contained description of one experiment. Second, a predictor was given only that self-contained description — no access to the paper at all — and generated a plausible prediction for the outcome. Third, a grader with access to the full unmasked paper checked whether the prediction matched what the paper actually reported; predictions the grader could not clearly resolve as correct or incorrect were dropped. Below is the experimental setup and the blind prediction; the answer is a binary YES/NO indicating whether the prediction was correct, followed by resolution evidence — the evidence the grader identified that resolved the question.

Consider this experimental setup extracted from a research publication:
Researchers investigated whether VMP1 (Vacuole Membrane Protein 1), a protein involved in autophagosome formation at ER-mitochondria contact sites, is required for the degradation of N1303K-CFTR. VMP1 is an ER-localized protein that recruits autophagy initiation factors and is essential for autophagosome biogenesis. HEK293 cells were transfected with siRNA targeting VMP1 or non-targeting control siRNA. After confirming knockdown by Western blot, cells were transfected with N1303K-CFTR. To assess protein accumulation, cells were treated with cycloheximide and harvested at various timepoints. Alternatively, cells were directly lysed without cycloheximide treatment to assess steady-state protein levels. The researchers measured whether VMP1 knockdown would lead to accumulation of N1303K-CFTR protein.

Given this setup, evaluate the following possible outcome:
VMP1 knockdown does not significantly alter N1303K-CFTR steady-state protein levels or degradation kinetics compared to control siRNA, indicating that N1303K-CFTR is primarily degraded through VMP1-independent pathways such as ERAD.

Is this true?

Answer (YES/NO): NO